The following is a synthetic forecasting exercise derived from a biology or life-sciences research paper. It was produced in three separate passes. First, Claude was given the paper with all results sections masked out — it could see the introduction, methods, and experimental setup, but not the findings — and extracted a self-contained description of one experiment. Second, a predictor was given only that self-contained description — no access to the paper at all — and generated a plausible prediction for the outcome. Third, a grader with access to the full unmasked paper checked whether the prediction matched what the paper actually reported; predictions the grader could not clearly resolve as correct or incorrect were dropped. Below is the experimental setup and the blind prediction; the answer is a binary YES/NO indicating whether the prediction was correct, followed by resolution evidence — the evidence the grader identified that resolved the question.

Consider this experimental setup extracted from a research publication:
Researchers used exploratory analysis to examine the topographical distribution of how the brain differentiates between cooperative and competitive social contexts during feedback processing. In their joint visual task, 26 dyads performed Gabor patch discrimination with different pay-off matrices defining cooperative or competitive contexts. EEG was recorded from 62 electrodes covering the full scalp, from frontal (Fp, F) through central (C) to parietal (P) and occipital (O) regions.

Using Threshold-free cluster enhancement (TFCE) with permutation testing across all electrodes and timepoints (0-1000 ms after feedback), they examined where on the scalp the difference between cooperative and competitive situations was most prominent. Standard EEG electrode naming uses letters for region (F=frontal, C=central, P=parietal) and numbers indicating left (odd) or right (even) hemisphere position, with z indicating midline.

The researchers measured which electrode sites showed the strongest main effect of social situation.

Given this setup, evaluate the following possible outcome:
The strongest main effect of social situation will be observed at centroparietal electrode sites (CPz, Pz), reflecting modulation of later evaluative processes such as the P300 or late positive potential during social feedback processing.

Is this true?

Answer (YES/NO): NO